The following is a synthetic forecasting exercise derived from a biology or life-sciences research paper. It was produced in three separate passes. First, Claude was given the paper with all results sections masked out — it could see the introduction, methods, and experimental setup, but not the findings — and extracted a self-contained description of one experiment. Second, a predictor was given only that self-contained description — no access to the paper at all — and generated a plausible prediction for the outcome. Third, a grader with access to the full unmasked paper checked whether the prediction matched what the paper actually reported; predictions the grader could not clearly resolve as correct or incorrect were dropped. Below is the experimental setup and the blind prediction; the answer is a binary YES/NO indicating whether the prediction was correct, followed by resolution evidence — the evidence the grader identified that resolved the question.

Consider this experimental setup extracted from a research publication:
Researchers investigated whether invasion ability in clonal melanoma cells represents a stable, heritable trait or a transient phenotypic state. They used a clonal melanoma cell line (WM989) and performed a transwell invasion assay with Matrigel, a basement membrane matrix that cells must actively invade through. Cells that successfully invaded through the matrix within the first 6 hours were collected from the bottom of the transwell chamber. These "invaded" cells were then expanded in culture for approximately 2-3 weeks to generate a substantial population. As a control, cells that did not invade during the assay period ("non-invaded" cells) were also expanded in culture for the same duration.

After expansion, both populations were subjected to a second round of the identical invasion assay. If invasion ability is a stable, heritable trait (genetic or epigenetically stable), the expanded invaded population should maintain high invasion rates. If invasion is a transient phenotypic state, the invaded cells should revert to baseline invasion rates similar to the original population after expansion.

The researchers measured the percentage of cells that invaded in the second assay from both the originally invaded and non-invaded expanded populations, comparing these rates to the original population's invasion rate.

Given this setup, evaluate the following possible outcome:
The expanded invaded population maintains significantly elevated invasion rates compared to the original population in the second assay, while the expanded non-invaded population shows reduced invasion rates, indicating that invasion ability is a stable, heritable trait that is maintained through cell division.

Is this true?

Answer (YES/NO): NO